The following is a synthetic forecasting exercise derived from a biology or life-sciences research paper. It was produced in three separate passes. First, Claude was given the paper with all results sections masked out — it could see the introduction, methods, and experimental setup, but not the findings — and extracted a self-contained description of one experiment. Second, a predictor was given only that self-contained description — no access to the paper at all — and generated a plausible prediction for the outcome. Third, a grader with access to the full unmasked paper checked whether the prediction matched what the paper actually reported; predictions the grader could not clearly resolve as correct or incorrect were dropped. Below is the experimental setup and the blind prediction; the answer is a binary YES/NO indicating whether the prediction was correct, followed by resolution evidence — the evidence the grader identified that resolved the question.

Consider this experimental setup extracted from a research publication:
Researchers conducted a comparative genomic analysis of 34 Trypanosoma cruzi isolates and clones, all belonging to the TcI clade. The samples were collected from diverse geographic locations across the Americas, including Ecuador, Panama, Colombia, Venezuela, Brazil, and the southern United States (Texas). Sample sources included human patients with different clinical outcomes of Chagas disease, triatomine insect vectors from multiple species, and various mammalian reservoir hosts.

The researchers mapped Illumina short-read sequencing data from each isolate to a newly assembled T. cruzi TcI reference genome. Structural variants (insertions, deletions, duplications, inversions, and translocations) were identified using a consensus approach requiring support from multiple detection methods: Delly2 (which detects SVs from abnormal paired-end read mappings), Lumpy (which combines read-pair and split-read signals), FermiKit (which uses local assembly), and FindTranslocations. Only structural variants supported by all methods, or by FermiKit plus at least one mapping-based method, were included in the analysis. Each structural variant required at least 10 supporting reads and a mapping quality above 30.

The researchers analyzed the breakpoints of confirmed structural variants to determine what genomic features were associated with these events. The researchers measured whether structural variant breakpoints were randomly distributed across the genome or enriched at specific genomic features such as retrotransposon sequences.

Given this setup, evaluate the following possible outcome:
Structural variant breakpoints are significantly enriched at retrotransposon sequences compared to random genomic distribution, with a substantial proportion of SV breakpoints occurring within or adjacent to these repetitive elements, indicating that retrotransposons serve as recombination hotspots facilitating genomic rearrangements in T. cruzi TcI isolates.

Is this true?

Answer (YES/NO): YES